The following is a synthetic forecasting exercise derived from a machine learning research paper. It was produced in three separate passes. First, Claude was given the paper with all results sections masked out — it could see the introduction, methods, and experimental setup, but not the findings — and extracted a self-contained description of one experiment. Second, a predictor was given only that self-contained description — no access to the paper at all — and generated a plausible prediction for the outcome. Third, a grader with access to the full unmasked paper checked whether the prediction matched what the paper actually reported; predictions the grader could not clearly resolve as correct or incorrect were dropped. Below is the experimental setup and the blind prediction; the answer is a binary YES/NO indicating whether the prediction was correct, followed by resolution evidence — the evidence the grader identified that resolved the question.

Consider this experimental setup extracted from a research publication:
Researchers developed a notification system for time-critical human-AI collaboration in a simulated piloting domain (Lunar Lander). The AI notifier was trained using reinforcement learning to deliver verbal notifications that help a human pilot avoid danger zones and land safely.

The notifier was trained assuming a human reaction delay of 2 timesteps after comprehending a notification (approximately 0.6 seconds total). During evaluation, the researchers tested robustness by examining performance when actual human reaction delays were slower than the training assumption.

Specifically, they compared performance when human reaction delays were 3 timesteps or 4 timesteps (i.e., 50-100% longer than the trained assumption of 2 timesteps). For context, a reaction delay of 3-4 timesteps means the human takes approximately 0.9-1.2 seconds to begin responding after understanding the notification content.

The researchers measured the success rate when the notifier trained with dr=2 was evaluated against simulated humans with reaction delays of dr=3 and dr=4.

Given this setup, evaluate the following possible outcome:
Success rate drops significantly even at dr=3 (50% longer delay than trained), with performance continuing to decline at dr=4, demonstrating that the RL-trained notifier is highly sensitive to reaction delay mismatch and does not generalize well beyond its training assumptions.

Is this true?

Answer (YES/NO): YES